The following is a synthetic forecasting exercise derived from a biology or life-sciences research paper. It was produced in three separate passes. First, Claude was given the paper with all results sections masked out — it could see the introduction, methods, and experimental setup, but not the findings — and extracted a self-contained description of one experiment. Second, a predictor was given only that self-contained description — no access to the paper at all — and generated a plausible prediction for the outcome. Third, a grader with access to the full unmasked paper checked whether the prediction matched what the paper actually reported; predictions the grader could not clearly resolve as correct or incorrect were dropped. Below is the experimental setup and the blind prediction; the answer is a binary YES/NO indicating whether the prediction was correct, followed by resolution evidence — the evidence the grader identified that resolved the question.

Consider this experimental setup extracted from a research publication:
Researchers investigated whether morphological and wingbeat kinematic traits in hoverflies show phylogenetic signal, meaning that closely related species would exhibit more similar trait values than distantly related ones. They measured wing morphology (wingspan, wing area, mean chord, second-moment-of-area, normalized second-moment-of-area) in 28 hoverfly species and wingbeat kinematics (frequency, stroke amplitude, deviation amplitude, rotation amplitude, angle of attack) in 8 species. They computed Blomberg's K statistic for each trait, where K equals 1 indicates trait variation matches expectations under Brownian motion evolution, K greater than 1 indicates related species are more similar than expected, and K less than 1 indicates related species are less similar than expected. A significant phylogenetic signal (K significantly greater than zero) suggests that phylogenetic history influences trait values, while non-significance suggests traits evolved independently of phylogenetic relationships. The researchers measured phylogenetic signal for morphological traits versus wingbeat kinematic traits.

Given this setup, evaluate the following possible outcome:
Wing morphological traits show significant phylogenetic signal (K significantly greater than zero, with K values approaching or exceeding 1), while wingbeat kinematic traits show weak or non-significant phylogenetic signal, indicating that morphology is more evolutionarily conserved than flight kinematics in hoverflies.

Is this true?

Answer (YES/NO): YES